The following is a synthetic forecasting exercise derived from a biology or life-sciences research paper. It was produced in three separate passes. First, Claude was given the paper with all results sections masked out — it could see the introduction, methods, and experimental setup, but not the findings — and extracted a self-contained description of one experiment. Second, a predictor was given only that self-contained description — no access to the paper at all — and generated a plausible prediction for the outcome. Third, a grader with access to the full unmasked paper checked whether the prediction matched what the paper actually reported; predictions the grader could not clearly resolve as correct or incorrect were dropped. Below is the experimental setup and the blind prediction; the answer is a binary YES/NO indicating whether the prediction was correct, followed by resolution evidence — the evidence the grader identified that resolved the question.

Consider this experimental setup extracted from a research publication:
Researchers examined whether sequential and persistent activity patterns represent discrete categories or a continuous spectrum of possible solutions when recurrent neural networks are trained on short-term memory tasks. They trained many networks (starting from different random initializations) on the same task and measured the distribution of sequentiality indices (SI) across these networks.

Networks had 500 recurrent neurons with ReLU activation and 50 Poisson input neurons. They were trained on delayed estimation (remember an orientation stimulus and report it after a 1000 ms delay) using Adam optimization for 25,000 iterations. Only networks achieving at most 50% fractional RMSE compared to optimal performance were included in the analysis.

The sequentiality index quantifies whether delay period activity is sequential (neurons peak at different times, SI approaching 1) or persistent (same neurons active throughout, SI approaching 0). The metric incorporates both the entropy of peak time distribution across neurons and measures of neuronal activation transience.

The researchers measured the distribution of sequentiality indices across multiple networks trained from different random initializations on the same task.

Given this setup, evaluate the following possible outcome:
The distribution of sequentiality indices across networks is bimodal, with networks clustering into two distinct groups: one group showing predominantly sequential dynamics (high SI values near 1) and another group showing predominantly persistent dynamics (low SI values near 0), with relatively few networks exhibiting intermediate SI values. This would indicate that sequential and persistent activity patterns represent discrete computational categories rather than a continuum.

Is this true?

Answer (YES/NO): NO